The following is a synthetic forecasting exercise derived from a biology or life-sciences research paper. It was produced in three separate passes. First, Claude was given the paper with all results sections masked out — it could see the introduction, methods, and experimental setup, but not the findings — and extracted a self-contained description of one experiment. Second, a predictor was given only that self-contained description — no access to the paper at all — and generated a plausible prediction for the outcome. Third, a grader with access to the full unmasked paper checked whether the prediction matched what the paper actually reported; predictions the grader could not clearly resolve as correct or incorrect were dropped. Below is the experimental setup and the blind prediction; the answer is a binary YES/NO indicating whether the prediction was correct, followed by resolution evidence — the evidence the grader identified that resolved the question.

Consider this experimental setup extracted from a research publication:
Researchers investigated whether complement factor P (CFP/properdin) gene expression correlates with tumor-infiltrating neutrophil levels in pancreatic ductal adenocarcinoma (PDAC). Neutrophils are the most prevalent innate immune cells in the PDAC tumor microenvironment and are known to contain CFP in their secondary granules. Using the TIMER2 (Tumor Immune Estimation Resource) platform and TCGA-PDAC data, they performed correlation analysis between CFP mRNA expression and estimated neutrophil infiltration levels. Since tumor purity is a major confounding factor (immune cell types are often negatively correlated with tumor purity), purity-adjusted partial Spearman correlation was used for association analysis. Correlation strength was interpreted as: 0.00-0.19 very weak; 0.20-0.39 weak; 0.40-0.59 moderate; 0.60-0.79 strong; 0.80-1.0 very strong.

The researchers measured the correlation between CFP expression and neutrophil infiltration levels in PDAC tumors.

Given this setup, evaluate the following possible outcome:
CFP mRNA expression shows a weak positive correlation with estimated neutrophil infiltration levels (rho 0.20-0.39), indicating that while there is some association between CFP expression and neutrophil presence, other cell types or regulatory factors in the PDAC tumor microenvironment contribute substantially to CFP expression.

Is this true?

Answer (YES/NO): NO